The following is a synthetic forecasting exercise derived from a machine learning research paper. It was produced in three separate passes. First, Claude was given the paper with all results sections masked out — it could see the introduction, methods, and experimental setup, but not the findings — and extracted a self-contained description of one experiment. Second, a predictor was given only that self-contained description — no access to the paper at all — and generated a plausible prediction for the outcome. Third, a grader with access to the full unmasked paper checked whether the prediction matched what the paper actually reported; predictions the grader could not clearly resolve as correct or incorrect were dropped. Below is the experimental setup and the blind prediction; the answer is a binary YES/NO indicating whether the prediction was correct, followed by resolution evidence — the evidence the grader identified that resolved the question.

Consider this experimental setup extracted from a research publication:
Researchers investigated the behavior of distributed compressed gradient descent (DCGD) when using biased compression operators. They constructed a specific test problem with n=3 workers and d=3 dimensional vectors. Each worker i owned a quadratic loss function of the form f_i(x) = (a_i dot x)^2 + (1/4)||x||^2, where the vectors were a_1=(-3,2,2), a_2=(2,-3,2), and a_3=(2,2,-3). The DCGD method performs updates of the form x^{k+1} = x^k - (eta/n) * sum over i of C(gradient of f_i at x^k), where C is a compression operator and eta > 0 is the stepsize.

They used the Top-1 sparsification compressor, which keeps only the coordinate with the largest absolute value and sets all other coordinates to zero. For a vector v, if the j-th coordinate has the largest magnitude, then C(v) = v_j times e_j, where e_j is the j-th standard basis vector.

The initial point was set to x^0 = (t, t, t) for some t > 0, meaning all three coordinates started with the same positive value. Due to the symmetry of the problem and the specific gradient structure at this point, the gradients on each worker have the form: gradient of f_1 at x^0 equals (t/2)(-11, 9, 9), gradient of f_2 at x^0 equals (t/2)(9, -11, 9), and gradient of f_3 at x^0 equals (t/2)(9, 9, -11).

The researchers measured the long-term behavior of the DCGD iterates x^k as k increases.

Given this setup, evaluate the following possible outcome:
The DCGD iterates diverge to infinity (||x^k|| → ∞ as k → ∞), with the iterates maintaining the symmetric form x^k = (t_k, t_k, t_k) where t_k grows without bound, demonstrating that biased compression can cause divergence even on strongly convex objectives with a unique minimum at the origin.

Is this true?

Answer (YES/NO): YES